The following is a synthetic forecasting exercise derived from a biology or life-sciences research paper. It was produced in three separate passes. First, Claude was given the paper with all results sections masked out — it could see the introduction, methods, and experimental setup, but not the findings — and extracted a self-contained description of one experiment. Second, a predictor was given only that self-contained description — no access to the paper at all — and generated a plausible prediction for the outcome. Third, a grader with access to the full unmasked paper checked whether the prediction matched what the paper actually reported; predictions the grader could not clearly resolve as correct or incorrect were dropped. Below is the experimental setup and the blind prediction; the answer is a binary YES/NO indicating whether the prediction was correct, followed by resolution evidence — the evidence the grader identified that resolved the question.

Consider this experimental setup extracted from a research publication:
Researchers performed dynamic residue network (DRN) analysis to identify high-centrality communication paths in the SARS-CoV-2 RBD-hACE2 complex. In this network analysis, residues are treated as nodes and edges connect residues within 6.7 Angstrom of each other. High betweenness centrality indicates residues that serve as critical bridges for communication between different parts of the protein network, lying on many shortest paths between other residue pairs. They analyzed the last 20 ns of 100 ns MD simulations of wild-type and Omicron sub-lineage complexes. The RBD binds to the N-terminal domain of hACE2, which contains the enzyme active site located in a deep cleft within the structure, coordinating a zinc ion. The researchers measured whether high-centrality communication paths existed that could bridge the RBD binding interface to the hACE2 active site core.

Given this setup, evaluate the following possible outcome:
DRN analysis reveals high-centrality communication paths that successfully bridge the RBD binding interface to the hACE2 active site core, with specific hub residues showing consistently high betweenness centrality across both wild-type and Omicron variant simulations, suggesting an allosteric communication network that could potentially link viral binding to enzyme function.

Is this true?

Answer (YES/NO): YES